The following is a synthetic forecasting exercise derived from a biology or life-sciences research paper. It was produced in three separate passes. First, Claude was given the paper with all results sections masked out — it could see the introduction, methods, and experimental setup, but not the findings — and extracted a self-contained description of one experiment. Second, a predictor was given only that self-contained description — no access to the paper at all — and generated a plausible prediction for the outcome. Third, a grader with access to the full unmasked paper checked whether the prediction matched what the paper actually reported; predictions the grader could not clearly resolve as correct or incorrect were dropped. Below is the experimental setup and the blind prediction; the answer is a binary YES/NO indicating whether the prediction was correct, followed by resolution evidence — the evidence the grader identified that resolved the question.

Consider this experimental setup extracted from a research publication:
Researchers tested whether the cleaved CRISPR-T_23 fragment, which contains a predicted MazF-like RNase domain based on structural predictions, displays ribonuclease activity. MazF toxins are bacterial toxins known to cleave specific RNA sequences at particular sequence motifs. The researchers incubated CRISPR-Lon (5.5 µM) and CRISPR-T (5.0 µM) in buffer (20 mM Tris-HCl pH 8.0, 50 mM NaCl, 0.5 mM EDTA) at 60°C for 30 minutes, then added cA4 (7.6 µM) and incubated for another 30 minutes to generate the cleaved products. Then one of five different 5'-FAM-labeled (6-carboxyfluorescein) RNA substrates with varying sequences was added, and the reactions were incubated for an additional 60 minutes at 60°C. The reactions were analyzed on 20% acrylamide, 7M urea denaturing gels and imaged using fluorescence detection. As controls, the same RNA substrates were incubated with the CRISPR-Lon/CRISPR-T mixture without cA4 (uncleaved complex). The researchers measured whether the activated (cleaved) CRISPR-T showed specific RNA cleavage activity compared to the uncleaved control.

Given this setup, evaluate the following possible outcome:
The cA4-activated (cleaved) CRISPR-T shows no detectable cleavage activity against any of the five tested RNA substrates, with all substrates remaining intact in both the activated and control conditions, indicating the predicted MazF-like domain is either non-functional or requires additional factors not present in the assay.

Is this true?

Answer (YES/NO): NO